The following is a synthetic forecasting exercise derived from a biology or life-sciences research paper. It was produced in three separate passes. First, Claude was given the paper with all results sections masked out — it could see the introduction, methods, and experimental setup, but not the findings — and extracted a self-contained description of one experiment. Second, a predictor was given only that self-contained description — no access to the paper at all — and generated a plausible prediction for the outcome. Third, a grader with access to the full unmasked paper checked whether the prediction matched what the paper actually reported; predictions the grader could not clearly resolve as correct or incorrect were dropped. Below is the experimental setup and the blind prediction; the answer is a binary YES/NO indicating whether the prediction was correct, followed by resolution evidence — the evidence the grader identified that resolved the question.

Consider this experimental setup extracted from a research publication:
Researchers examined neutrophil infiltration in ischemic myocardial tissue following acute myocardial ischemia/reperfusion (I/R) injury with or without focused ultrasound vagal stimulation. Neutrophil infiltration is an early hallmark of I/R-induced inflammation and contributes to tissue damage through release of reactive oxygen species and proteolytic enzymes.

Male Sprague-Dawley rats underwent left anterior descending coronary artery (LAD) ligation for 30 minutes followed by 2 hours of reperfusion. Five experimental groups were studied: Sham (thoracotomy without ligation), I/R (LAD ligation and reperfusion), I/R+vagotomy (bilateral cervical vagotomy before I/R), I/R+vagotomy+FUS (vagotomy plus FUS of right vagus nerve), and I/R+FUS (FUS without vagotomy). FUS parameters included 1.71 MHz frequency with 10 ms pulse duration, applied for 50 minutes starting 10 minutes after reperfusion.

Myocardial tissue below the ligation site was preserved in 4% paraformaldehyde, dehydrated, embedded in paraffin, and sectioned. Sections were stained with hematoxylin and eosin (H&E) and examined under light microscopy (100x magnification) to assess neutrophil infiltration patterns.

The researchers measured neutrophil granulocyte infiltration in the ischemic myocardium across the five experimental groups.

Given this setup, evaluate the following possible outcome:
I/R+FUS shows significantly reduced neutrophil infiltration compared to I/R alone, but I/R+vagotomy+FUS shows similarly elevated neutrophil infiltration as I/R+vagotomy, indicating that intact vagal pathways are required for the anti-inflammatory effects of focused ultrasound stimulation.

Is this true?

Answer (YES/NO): YES